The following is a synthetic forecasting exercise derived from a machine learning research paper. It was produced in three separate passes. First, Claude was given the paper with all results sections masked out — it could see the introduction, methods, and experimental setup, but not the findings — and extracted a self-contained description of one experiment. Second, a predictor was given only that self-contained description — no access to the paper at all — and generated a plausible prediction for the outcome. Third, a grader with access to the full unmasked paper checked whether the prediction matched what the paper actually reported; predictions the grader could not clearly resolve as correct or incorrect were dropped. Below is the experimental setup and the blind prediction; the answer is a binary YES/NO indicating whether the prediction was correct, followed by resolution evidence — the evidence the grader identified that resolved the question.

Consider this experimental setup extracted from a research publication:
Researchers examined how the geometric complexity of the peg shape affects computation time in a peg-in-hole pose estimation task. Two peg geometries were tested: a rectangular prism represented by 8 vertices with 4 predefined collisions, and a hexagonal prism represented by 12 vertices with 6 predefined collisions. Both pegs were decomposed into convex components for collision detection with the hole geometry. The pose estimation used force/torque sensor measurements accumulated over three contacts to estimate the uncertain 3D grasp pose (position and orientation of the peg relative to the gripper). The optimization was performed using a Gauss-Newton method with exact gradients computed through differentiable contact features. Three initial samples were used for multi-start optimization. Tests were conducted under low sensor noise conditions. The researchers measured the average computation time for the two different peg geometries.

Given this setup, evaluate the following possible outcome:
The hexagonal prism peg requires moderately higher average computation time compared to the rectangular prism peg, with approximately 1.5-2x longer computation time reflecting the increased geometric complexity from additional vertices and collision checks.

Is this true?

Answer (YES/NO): YES